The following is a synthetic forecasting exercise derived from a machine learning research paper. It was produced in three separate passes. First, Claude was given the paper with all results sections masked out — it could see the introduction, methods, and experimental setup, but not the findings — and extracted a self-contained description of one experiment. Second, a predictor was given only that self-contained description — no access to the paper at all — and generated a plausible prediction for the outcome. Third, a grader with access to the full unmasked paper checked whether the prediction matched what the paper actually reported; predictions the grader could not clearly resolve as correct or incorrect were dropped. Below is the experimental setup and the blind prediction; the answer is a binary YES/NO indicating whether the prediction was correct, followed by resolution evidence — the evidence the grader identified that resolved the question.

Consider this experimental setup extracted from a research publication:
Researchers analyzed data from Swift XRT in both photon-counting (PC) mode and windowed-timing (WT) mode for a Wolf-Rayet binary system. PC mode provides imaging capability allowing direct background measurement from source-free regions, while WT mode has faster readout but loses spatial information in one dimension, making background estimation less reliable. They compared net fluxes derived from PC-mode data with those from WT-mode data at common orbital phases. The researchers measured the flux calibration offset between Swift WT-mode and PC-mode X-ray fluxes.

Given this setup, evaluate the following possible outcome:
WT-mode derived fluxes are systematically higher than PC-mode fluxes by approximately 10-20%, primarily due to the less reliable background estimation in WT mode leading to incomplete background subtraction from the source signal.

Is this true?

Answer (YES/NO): NO